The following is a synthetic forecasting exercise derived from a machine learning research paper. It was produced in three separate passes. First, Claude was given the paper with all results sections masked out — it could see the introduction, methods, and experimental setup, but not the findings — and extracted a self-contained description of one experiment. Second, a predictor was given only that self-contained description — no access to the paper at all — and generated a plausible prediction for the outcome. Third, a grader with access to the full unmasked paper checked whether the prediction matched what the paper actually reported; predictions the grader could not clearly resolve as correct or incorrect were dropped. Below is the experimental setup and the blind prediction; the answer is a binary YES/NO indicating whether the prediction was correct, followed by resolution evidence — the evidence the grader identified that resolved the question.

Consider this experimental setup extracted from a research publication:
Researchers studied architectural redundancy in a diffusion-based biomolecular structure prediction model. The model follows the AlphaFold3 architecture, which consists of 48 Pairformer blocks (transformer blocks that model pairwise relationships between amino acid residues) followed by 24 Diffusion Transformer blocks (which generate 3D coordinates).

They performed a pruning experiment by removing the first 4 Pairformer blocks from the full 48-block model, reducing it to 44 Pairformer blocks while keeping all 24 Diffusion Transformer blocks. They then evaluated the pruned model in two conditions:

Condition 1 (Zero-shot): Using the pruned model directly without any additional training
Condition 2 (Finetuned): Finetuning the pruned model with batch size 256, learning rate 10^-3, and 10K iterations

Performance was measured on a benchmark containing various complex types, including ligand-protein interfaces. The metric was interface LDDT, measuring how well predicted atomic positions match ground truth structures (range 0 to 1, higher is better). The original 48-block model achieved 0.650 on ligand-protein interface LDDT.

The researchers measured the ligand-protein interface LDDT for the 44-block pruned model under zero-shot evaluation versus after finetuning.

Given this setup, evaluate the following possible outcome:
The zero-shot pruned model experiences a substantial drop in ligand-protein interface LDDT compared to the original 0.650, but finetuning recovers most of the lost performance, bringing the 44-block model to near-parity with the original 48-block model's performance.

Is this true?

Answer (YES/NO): NO